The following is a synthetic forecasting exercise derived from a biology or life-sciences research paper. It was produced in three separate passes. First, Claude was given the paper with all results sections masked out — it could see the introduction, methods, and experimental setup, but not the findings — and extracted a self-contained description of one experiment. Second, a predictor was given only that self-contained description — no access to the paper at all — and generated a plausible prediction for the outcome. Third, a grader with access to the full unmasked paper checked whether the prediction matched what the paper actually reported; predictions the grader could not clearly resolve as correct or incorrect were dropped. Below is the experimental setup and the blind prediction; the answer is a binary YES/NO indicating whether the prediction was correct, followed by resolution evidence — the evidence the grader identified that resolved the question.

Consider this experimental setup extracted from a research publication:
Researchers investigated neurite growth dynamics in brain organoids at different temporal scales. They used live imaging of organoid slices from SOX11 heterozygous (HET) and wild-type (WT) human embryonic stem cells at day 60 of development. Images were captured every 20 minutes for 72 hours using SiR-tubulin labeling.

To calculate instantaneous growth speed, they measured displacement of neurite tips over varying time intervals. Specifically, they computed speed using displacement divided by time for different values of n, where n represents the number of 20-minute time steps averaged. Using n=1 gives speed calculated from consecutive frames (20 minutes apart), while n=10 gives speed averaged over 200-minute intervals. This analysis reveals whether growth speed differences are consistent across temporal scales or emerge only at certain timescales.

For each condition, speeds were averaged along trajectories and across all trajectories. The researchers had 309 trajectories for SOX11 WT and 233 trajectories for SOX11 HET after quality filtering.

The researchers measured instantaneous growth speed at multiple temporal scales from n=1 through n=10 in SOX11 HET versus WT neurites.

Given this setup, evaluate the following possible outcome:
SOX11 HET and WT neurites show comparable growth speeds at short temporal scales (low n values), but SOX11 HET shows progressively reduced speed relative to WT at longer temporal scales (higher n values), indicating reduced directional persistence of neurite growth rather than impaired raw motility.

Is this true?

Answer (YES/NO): NO